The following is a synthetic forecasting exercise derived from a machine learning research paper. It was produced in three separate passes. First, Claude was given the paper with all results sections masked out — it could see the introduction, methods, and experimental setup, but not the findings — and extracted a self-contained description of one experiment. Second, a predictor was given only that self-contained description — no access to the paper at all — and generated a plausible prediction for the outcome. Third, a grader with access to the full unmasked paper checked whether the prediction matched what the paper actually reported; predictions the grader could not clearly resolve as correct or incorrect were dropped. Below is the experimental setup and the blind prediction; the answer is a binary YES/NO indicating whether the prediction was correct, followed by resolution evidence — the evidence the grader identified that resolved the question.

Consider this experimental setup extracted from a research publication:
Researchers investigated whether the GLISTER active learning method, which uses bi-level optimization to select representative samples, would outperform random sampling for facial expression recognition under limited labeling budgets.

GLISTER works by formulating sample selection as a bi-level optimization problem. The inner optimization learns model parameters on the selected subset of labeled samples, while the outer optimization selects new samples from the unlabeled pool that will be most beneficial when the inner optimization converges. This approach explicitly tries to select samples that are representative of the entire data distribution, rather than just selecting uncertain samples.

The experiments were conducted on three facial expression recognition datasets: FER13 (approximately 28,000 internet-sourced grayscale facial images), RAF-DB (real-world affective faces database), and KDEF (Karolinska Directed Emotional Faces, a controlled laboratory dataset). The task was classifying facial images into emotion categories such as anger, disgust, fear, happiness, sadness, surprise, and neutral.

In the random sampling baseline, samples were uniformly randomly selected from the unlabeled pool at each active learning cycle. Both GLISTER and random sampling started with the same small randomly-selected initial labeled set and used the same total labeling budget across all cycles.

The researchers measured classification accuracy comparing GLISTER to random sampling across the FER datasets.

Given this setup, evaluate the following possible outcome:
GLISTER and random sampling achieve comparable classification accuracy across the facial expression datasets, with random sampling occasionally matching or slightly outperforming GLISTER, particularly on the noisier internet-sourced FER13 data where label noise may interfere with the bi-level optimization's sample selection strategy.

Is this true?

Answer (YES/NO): NO